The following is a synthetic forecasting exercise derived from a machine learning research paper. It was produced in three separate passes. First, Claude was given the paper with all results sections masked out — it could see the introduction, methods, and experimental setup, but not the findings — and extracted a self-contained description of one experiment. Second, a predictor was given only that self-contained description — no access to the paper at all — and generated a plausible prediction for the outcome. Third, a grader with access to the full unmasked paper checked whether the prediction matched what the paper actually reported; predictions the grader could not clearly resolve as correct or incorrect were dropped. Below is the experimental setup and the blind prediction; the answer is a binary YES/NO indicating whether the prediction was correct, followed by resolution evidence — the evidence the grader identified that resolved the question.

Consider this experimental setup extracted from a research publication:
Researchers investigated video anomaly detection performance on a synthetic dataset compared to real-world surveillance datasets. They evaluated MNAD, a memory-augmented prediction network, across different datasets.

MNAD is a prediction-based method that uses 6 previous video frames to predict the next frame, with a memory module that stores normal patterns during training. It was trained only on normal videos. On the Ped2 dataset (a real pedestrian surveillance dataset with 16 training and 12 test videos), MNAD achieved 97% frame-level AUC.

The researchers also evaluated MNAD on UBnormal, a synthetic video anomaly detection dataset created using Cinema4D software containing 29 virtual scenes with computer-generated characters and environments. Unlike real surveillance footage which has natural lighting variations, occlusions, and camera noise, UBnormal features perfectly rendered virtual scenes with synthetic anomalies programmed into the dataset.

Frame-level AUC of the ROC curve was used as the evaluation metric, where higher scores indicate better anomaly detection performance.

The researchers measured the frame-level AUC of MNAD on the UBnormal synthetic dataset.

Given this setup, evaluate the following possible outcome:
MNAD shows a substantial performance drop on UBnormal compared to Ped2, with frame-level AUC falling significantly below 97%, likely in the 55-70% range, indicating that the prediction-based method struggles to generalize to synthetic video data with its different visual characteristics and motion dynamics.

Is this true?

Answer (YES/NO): YES